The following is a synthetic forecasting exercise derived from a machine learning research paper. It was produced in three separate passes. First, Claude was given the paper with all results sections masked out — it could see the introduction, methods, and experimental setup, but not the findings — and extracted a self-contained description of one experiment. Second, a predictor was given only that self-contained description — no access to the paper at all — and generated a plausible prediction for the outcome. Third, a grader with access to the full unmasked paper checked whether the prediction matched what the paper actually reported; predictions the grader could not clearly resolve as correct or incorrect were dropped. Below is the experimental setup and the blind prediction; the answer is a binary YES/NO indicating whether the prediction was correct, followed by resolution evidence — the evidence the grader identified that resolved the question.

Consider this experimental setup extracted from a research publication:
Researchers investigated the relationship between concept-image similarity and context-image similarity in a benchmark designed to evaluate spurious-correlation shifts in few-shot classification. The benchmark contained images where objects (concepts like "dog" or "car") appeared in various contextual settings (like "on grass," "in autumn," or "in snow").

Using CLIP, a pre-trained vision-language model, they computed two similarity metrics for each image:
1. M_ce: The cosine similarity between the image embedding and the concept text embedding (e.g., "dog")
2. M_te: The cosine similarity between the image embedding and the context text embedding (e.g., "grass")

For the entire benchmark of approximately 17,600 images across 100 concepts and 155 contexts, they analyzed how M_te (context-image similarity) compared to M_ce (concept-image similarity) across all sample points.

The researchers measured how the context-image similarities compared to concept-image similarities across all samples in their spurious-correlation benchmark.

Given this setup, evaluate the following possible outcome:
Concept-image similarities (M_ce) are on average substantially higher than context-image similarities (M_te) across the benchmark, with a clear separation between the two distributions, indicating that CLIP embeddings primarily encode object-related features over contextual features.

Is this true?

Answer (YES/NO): NO